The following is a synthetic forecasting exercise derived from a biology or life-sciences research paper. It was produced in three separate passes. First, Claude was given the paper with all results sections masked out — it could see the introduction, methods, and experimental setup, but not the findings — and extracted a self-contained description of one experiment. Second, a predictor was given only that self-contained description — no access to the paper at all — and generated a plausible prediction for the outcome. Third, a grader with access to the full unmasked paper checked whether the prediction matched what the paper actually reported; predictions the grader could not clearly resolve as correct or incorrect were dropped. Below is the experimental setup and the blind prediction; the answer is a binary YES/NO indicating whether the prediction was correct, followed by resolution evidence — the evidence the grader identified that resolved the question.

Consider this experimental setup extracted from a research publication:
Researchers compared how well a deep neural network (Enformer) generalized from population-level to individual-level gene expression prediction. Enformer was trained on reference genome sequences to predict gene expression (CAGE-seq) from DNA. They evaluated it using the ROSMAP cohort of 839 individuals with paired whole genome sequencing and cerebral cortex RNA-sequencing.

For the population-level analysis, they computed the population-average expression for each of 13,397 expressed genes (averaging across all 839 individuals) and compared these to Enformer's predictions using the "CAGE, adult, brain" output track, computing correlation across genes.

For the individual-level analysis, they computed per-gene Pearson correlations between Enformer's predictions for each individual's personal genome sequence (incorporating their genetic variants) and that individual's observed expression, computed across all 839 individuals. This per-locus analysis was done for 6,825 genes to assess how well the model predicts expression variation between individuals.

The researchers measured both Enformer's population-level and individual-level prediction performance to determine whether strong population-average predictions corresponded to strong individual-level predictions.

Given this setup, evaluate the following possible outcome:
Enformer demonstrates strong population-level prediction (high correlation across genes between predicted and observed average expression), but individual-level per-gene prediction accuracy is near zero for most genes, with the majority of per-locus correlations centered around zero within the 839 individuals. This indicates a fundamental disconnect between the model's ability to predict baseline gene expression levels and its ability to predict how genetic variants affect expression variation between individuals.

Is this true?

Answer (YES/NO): YES